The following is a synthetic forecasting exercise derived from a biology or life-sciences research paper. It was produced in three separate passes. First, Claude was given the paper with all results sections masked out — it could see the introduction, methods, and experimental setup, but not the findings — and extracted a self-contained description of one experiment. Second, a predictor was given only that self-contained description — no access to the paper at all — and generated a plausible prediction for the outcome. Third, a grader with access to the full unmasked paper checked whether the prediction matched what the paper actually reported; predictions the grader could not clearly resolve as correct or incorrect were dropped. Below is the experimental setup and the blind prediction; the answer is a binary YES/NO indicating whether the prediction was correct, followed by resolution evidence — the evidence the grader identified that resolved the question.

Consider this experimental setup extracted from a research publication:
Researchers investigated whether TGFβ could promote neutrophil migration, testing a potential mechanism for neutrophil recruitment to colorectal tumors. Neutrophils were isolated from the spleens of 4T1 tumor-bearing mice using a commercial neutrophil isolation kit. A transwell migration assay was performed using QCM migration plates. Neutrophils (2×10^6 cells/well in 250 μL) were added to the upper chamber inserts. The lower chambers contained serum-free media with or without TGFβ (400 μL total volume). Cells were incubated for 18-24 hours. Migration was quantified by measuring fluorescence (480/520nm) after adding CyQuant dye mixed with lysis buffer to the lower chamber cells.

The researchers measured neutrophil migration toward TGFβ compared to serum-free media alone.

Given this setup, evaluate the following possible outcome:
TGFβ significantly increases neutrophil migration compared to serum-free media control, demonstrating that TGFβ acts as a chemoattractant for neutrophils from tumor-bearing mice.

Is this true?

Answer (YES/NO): YES